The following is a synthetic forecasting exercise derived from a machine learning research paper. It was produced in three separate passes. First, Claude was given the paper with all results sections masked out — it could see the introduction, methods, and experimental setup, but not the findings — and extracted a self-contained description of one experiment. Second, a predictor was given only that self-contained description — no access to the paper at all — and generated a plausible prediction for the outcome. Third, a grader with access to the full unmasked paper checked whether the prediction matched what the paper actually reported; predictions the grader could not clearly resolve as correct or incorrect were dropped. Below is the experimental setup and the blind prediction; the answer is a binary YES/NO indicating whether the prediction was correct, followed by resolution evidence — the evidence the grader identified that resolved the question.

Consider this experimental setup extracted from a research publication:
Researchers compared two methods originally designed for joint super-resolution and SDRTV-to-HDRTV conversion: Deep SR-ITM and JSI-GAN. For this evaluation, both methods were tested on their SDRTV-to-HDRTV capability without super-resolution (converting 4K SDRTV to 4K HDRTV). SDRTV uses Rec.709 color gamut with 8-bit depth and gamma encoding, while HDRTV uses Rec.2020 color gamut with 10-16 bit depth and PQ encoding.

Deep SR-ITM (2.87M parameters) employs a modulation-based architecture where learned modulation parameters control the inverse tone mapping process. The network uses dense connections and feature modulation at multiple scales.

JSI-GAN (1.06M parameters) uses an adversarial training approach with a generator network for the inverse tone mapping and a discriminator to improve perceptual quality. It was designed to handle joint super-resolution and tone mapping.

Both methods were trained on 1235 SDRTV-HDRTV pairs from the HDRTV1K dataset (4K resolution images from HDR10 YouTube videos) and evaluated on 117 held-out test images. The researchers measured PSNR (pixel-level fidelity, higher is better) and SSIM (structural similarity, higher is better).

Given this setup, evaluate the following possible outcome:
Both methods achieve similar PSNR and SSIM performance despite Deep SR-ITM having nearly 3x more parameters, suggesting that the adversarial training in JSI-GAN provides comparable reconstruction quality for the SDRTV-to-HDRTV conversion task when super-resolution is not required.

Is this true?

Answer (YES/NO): YES